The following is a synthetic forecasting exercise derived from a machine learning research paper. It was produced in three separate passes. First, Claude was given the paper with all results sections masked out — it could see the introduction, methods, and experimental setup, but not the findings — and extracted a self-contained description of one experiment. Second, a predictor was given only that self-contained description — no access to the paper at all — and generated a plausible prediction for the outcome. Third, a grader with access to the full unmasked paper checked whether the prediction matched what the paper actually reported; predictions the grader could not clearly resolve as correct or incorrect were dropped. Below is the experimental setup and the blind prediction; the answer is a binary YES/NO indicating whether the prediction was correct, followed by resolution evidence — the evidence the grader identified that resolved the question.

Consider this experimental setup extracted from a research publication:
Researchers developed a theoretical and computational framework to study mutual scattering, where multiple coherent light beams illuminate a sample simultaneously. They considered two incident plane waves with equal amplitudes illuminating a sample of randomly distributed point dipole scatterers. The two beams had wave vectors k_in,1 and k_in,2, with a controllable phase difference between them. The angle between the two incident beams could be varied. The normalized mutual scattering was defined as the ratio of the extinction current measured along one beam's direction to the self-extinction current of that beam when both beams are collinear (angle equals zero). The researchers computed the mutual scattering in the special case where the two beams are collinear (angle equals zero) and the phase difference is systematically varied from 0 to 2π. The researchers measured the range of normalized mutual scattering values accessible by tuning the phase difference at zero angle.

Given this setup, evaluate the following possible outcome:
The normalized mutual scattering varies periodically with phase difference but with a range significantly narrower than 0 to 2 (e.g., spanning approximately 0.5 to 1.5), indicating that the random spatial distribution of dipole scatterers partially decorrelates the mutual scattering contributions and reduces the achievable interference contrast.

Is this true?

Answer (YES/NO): NO